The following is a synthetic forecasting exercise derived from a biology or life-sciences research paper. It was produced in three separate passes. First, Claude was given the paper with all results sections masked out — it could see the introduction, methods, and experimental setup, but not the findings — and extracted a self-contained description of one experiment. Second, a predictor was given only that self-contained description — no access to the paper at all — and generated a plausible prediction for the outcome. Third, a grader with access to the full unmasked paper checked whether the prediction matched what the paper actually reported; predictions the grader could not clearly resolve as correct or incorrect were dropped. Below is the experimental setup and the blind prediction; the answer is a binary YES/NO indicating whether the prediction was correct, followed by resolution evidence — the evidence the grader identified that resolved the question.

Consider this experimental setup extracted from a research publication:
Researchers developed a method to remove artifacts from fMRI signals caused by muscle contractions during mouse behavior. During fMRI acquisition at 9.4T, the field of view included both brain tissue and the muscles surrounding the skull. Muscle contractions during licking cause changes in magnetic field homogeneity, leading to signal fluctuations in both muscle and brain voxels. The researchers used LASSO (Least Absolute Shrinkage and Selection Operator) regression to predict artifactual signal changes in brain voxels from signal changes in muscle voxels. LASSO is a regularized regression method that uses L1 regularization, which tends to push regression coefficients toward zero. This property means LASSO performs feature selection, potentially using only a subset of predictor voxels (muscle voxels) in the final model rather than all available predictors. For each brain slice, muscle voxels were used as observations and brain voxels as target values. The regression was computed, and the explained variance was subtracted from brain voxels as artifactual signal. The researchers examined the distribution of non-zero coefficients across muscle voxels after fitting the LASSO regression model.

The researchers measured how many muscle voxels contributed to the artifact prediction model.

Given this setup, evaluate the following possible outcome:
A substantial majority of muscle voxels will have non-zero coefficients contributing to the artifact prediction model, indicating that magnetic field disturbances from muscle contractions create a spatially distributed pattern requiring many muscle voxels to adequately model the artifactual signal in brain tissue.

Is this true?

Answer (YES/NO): NO